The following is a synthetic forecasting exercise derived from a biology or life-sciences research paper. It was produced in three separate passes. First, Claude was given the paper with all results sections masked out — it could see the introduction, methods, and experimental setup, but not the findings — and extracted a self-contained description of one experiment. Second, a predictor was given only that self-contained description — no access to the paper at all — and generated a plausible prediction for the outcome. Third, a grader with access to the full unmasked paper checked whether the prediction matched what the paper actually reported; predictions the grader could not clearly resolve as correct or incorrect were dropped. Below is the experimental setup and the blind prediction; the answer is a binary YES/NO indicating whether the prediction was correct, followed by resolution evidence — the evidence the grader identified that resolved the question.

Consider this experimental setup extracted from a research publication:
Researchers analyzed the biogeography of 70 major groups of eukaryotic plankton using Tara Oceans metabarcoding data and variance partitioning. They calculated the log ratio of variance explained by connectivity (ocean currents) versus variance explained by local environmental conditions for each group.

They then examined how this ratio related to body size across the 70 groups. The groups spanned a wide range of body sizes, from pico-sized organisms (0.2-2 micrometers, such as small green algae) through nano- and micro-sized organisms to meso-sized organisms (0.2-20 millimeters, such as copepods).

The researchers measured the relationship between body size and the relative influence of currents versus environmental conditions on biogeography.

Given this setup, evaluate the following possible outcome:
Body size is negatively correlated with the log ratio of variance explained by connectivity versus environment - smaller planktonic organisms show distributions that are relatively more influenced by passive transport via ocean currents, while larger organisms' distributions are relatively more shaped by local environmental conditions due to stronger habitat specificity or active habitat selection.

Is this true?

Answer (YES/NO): NO